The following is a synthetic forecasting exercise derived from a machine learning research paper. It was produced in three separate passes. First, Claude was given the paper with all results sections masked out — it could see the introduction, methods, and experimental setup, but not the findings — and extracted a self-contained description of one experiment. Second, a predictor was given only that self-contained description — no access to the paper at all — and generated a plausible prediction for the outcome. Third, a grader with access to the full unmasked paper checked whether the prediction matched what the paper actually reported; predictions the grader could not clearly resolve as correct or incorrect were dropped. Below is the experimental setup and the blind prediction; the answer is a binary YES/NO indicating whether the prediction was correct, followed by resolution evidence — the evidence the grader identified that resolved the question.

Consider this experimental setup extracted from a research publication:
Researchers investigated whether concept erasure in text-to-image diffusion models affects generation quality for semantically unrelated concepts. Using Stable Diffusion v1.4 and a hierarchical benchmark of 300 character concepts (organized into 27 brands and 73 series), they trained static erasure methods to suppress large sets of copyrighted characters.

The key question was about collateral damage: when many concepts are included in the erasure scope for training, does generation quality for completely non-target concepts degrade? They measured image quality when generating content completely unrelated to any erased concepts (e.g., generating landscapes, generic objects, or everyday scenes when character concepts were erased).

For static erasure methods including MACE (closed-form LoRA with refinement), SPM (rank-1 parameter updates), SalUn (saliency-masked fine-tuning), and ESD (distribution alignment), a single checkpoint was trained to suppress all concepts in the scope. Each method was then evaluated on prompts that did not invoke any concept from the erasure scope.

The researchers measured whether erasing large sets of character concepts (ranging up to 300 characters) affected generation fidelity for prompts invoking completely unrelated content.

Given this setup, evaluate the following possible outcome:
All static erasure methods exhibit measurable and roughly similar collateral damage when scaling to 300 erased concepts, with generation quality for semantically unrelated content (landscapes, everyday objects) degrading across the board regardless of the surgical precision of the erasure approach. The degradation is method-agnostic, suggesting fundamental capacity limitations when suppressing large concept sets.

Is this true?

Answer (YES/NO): NO